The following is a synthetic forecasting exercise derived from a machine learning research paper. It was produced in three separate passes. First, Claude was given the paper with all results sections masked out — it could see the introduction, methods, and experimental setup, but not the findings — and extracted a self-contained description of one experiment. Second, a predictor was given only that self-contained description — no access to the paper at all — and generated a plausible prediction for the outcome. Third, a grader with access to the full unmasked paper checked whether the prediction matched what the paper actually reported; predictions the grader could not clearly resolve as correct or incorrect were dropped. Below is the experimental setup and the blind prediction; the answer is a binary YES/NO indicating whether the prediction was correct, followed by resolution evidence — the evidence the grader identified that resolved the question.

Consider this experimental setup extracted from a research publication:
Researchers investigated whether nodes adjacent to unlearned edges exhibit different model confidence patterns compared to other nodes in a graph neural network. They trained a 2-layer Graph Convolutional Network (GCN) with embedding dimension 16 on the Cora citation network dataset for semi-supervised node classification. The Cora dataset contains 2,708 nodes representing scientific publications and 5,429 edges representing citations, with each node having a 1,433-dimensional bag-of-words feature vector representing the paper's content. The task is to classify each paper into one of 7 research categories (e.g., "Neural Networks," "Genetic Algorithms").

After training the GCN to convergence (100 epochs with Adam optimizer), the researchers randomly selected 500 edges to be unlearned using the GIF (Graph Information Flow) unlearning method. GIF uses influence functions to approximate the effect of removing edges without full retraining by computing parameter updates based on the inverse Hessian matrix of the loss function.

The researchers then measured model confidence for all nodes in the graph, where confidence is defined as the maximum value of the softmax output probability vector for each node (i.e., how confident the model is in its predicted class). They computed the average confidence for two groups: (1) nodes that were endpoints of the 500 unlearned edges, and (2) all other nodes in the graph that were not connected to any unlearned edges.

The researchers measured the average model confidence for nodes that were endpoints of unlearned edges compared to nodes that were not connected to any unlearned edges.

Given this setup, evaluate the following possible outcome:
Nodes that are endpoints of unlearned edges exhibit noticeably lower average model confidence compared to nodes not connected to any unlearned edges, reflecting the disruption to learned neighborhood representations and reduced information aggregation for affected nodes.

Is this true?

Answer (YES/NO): YES